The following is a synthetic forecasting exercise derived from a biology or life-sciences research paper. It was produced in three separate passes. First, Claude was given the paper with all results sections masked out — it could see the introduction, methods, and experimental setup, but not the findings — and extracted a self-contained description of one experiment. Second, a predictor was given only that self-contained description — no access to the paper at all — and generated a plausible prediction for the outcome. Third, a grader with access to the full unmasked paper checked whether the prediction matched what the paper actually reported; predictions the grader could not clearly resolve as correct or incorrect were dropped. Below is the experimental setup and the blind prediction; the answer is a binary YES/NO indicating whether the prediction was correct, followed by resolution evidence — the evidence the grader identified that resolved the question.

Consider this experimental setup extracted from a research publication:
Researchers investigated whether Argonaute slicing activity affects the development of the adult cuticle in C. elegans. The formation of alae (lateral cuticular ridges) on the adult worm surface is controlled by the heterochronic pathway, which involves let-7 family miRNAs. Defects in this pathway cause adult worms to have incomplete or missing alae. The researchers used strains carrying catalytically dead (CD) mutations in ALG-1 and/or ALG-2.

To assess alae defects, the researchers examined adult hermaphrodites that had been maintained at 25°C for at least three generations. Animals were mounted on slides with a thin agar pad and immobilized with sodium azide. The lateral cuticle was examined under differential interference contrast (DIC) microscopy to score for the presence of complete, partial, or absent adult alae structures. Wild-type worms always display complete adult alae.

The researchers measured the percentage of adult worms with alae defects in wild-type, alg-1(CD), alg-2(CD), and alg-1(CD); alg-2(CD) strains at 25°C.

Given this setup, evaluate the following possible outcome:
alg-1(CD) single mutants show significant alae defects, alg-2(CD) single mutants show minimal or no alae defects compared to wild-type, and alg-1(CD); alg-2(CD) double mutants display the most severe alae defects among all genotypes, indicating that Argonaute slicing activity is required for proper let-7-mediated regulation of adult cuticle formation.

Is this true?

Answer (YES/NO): NO